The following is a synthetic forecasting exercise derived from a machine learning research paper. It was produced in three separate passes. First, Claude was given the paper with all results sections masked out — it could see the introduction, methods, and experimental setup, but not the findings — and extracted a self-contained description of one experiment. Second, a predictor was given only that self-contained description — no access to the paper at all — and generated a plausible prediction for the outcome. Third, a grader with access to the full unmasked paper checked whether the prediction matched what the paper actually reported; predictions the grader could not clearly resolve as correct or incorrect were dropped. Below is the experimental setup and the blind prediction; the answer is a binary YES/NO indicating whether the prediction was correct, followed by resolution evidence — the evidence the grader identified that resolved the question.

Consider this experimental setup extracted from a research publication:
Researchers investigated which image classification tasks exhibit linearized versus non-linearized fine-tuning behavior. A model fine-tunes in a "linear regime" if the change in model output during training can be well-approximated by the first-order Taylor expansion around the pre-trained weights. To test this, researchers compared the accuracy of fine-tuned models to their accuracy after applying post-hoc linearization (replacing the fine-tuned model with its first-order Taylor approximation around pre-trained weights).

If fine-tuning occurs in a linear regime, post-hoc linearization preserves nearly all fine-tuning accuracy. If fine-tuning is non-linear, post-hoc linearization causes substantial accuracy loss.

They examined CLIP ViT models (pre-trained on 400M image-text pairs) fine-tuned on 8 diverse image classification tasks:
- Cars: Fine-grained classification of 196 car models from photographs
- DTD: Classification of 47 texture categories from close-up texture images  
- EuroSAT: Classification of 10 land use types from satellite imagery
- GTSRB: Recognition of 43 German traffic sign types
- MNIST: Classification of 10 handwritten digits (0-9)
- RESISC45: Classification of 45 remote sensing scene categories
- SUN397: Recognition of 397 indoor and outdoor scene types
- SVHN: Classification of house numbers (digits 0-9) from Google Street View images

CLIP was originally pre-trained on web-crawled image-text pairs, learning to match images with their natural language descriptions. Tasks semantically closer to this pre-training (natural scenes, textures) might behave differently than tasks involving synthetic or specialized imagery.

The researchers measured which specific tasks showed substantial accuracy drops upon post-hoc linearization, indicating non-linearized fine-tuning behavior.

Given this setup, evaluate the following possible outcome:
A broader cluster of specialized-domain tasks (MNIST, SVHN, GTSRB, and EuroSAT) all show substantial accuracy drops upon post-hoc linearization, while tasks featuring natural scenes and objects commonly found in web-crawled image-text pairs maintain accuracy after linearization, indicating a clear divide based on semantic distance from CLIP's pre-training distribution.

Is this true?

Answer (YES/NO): NO